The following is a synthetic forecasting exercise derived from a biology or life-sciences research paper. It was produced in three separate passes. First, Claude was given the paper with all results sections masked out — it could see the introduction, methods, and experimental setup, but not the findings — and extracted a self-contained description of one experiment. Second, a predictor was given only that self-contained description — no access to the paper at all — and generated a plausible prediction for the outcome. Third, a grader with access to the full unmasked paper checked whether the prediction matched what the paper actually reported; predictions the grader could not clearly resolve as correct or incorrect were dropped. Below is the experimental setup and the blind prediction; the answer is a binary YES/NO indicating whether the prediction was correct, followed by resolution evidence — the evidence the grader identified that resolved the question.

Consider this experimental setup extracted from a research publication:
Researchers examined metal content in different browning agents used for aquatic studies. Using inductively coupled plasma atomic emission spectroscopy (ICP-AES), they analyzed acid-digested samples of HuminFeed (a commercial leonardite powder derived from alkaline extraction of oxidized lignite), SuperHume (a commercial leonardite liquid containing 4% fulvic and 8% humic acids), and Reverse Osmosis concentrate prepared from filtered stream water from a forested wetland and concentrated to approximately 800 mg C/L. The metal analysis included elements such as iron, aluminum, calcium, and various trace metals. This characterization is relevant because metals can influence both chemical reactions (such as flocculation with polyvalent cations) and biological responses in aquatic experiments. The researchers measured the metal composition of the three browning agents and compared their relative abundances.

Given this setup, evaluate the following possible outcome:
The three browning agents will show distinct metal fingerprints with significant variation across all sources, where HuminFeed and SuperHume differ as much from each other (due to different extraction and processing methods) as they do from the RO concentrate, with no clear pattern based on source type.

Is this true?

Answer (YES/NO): NO